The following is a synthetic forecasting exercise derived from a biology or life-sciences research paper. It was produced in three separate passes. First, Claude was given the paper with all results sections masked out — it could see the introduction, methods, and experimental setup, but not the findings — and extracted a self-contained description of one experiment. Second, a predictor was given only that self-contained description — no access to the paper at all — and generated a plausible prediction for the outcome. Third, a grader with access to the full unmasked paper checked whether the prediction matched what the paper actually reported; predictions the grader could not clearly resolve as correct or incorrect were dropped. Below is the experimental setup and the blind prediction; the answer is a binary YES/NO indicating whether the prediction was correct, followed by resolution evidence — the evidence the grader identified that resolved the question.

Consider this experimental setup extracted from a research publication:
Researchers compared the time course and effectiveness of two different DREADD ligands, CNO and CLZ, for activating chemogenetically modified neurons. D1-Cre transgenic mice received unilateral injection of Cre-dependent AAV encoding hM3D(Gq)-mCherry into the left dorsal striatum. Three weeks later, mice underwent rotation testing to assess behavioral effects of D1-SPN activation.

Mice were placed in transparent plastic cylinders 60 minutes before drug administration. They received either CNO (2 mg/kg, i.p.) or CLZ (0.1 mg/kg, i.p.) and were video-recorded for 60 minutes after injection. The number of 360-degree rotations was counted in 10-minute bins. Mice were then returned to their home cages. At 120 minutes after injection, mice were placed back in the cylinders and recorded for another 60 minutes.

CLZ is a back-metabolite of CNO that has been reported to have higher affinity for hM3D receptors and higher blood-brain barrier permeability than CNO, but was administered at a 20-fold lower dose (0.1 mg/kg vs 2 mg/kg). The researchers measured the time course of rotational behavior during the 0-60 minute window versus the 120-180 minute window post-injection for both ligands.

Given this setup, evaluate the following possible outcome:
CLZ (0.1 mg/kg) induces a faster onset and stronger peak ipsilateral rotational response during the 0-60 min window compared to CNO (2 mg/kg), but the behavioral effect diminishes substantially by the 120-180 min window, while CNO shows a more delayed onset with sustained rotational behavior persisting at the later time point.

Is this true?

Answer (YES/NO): NO